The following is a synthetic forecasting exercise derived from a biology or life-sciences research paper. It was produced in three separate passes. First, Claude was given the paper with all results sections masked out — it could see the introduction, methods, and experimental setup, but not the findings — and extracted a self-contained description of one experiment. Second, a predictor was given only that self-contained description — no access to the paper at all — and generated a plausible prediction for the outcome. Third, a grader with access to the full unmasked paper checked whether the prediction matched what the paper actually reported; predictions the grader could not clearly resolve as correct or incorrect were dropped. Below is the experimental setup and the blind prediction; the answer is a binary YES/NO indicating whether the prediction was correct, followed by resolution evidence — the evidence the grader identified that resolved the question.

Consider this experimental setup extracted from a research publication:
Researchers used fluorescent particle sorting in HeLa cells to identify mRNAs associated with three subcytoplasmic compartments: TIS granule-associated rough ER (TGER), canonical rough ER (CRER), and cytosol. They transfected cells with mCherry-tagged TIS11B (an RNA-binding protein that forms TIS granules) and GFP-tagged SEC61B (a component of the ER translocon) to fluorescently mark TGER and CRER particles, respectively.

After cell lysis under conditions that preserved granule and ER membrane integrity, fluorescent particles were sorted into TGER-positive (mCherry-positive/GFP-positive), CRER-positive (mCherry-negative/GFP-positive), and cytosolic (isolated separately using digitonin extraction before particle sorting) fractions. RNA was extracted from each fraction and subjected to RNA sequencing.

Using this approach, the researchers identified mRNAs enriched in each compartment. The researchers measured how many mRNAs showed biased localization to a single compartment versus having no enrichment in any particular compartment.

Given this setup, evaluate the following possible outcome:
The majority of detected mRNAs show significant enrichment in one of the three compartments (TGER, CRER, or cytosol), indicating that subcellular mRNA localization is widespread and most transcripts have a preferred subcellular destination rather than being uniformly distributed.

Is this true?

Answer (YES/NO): YES